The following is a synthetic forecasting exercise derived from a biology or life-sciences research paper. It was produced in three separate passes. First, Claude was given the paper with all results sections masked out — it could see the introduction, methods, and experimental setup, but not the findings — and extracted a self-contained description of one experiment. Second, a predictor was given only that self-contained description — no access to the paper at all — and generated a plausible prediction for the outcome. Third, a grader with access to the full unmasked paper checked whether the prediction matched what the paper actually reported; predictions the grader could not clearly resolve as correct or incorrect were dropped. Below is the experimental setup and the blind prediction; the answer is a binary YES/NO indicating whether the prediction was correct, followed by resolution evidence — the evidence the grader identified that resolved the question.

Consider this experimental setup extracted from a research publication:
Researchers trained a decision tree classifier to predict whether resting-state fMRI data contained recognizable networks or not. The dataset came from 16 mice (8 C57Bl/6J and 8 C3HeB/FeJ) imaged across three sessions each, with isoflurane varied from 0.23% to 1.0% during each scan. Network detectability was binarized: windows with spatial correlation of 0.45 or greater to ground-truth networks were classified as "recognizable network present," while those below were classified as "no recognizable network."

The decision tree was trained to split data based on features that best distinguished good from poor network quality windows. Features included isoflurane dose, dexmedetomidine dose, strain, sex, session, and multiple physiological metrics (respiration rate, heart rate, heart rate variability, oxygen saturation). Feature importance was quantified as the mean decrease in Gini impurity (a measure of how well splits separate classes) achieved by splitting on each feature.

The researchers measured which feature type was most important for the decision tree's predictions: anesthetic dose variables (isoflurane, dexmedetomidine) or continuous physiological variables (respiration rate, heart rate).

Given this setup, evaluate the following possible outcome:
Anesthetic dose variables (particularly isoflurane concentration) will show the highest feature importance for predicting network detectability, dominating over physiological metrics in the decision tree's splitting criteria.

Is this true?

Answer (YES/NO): YES